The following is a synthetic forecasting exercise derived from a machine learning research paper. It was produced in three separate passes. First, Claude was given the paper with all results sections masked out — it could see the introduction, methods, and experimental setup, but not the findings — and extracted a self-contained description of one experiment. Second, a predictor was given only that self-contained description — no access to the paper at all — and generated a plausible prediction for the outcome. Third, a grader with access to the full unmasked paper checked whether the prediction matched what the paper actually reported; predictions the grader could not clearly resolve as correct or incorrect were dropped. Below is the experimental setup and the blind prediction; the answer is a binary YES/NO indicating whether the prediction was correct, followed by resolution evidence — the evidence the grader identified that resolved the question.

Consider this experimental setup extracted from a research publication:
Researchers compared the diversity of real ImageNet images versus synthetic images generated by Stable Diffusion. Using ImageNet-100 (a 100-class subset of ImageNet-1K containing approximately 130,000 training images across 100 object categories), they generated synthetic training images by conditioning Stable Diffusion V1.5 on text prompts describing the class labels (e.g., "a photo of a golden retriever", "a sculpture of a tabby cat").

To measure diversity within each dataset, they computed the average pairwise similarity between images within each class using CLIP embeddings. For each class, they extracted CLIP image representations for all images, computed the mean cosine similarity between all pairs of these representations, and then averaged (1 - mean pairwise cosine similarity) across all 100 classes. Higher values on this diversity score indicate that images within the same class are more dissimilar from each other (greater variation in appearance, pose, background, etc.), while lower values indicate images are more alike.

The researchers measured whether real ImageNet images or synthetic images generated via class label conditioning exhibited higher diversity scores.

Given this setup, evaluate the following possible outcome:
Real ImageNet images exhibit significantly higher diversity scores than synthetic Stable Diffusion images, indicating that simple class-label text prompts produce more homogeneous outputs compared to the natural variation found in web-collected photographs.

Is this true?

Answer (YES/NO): NO